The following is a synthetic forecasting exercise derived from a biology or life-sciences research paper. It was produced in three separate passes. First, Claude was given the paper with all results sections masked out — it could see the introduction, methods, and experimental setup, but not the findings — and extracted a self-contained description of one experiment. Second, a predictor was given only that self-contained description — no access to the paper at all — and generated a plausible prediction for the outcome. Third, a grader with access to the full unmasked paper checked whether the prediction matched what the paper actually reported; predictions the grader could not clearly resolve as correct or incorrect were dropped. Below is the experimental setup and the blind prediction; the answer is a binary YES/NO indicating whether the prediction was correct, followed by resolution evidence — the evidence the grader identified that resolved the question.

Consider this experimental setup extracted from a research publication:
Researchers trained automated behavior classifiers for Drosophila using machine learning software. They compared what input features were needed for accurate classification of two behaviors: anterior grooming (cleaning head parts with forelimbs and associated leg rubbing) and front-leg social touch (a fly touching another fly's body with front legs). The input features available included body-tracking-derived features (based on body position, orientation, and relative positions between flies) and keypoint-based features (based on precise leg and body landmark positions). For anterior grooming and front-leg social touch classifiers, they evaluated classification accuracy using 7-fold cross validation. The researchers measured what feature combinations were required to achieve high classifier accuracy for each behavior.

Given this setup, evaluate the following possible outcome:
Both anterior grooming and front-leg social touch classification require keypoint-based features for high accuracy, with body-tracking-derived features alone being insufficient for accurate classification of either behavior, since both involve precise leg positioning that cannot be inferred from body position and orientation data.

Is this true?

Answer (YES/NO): YES